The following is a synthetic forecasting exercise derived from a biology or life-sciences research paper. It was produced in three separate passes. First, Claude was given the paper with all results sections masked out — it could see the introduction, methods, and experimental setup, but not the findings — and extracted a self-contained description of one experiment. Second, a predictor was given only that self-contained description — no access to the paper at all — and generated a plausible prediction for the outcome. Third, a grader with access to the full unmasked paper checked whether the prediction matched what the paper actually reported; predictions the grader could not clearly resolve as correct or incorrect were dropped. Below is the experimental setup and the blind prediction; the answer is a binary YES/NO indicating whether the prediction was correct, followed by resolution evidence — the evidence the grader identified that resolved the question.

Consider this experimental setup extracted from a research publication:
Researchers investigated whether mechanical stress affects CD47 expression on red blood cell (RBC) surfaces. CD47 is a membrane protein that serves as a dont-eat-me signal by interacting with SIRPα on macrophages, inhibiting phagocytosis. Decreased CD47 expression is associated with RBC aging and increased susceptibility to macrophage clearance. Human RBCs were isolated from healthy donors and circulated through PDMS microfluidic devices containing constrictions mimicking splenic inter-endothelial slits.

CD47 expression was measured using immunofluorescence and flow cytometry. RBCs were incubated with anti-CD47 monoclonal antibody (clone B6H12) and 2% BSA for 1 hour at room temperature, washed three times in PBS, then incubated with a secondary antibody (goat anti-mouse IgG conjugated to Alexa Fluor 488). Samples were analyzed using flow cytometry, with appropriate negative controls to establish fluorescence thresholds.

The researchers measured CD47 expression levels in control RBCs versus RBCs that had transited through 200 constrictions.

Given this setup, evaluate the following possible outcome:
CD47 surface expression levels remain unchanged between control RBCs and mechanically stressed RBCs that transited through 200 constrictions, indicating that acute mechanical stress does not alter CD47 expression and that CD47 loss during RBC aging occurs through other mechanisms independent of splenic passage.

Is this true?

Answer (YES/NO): YES